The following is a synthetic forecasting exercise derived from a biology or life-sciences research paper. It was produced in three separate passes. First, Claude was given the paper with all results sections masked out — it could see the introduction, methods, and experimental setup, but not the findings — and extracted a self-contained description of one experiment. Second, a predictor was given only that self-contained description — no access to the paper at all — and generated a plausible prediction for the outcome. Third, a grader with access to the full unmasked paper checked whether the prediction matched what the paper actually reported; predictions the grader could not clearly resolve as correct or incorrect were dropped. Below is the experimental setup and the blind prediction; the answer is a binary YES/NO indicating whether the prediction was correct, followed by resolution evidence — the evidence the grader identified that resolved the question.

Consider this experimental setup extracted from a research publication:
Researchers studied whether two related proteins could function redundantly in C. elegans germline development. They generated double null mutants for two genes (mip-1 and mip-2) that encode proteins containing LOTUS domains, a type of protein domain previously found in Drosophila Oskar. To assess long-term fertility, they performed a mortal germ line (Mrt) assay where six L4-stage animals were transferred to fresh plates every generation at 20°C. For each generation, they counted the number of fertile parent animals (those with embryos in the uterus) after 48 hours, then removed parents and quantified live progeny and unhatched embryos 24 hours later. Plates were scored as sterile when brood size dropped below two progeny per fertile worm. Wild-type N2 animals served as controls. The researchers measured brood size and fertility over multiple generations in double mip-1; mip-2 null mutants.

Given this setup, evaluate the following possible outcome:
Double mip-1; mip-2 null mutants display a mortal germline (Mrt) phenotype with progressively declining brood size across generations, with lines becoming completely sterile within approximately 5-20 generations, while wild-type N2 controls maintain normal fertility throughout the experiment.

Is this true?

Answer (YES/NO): YES